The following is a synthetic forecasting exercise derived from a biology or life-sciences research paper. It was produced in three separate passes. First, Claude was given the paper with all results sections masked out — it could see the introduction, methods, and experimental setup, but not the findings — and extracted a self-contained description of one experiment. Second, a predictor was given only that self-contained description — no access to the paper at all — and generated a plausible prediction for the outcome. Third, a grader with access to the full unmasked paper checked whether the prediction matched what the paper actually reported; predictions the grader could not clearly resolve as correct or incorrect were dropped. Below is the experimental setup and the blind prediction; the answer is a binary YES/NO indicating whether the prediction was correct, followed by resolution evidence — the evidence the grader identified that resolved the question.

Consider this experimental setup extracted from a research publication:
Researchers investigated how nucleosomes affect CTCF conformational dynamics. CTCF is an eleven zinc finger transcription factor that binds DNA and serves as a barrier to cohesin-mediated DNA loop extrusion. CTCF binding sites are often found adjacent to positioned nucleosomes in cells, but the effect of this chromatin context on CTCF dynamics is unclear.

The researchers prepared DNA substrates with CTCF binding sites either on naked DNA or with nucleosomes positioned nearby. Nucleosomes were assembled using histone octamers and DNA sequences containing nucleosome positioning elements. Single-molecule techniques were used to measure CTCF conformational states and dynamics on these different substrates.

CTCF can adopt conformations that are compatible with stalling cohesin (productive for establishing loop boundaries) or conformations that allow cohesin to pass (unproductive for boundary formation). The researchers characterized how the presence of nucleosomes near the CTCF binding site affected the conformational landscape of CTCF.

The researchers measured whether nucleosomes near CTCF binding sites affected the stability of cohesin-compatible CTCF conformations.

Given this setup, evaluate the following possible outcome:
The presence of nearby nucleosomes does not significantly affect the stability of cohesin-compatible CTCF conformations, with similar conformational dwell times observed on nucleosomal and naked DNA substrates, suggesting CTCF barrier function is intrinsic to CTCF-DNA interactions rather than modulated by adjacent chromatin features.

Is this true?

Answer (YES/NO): NO